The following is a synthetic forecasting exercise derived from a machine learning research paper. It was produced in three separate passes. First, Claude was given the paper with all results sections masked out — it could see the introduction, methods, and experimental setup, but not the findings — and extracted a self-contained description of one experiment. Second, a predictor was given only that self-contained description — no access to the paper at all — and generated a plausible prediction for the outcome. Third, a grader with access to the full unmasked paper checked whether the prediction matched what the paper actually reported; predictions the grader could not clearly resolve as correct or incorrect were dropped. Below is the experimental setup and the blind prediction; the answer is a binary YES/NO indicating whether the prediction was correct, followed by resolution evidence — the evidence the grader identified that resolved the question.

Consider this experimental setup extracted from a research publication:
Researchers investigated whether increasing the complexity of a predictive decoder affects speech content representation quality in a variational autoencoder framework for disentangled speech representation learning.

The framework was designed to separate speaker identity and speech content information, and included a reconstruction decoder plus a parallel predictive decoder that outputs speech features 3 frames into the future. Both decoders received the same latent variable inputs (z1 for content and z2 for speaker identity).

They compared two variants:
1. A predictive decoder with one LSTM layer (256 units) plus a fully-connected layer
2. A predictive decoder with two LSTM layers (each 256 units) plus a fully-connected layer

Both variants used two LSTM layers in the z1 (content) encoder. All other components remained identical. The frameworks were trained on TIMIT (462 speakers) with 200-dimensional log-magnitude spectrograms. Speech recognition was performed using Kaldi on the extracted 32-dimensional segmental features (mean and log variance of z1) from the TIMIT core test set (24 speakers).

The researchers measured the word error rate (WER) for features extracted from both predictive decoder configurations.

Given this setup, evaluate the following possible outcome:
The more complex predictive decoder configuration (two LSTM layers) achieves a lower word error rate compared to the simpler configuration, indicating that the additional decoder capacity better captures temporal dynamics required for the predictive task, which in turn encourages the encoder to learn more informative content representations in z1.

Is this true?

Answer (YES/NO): YES